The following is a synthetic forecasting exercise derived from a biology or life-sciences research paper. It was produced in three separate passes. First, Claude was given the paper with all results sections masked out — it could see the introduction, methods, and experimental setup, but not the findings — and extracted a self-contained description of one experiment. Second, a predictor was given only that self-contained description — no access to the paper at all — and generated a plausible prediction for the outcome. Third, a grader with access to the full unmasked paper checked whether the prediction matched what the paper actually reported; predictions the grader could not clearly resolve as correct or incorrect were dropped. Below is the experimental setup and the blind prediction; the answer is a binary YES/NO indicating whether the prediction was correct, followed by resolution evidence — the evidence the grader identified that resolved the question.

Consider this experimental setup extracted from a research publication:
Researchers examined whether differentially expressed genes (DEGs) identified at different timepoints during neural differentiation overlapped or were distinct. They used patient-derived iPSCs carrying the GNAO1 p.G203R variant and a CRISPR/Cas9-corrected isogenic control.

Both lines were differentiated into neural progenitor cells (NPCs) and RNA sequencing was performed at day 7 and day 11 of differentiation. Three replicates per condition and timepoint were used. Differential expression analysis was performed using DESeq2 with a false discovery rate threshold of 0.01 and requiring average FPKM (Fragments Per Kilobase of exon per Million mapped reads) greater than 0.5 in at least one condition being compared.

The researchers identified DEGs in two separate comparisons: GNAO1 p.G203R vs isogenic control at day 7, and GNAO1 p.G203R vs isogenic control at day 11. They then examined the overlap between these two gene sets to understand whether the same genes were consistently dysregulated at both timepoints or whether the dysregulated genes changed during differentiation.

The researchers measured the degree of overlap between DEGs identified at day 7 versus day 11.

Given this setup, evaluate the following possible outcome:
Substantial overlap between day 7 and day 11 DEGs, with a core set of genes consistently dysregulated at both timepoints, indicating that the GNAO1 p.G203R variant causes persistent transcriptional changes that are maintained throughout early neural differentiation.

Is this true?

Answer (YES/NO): NO